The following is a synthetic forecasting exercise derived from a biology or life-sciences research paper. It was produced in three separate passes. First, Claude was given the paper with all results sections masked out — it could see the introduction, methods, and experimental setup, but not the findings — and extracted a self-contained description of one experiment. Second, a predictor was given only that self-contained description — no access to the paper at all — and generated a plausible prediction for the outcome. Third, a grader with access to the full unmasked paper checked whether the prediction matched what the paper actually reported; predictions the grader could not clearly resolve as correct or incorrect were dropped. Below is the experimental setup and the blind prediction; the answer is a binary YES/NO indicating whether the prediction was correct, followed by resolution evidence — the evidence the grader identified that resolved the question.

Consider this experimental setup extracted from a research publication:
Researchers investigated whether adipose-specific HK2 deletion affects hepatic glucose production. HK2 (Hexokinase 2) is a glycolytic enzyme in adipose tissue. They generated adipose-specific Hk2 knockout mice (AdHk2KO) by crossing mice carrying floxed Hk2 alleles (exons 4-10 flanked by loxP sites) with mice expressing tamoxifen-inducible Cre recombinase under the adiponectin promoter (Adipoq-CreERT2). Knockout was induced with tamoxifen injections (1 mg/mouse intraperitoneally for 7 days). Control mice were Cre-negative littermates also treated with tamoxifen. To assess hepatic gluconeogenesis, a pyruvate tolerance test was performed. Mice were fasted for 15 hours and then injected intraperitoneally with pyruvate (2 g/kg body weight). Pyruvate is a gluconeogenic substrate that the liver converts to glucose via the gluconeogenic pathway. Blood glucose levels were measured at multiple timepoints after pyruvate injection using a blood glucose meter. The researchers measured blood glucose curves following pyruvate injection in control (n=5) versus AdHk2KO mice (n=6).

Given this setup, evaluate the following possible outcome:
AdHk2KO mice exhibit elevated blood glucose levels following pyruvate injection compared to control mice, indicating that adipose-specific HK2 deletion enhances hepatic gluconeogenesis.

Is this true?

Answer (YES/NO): YES